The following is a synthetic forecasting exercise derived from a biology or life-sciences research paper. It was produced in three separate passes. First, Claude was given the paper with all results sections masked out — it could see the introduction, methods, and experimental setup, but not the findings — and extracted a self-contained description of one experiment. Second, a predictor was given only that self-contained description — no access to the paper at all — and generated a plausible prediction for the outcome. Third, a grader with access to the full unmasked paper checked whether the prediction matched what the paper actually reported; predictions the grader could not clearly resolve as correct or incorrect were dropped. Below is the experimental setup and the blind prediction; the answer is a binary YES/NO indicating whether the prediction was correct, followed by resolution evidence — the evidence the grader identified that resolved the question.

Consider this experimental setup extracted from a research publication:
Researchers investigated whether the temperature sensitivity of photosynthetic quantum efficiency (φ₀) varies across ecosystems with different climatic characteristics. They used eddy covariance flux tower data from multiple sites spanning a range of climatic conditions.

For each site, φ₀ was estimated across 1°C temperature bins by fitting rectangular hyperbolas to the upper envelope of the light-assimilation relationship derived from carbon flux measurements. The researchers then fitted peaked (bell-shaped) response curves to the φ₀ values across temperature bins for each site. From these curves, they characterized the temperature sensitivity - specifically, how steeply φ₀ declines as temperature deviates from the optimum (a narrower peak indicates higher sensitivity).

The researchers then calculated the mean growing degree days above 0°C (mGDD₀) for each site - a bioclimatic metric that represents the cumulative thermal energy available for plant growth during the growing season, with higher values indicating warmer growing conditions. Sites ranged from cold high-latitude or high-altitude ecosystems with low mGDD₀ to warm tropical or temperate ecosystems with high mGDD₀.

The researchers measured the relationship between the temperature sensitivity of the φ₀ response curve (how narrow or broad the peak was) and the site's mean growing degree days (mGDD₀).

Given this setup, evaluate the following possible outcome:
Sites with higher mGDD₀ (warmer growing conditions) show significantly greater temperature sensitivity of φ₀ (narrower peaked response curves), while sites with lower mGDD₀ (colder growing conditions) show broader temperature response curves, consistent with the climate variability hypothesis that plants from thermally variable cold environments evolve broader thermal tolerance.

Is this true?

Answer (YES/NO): NO